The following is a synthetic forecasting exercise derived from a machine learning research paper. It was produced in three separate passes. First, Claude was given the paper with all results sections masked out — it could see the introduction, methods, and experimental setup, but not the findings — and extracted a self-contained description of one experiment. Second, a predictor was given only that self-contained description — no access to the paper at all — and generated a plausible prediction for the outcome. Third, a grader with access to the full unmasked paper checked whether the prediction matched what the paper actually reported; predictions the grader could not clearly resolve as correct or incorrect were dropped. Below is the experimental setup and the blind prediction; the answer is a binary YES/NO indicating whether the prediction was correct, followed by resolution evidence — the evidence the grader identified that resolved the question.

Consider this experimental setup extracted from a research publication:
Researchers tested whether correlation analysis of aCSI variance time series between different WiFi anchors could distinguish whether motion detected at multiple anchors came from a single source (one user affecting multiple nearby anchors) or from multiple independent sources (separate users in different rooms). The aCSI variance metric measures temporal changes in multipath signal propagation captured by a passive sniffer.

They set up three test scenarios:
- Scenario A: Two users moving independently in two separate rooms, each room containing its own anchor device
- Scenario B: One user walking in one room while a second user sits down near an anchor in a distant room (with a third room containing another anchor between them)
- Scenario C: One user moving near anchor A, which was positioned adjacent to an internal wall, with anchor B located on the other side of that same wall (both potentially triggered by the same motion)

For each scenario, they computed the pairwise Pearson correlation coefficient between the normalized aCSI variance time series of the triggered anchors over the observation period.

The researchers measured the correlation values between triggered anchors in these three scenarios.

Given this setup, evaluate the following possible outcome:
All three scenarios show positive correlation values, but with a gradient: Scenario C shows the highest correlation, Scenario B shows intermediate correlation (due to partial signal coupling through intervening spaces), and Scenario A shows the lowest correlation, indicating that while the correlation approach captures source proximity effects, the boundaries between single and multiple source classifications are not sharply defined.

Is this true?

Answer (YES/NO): NO